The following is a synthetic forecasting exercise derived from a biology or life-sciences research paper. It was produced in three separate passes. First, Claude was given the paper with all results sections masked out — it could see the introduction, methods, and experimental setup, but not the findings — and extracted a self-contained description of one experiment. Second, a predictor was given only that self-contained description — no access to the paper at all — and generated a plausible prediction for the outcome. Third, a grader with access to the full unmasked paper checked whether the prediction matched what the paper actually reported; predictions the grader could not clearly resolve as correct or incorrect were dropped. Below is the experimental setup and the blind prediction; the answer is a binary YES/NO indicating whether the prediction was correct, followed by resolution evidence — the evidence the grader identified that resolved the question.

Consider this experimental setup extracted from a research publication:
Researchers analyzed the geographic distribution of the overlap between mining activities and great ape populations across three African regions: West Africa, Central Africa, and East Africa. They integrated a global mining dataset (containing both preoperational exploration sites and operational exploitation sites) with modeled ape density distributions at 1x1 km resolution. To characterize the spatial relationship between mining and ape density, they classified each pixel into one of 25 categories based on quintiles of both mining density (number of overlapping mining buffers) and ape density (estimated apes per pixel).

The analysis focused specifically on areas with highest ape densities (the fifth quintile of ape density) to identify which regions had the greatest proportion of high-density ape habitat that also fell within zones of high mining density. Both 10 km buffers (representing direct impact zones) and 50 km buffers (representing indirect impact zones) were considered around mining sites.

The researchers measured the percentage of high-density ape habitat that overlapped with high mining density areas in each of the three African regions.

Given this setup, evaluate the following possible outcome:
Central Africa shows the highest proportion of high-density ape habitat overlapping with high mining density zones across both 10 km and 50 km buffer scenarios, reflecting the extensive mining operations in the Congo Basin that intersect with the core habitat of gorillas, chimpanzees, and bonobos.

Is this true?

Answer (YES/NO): NO